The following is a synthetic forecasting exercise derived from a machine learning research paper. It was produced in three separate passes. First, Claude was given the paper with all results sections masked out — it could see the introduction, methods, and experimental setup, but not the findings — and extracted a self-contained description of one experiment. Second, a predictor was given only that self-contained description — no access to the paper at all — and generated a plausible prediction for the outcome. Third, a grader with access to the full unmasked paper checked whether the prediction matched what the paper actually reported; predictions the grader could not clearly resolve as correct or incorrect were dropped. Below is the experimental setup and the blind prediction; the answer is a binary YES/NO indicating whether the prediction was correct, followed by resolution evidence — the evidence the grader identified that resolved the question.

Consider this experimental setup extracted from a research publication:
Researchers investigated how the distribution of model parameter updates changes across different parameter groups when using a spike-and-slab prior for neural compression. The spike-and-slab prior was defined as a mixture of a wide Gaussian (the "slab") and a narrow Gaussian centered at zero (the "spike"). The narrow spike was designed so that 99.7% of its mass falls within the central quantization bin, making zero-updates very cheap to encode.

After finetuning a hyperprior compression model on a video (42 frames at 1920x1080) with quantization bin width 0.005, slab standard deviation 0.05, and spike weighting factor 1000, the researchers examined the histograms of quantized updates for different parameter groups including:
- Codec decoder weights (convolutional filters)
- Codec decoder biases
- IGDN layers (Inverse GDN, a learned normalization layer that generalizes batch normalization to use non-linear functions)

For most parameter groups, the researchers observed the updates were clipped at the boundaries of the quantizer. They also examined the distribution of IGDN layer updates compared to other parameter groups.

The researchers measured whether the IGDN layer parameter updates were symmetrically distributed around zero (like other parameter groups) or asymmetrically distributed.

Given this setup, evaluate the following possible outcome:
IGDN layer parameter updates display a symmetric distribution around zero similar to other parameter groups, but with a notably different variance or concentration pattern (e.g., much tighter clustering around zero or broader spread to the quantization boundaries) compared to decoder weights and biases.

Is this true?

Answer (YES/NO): NO